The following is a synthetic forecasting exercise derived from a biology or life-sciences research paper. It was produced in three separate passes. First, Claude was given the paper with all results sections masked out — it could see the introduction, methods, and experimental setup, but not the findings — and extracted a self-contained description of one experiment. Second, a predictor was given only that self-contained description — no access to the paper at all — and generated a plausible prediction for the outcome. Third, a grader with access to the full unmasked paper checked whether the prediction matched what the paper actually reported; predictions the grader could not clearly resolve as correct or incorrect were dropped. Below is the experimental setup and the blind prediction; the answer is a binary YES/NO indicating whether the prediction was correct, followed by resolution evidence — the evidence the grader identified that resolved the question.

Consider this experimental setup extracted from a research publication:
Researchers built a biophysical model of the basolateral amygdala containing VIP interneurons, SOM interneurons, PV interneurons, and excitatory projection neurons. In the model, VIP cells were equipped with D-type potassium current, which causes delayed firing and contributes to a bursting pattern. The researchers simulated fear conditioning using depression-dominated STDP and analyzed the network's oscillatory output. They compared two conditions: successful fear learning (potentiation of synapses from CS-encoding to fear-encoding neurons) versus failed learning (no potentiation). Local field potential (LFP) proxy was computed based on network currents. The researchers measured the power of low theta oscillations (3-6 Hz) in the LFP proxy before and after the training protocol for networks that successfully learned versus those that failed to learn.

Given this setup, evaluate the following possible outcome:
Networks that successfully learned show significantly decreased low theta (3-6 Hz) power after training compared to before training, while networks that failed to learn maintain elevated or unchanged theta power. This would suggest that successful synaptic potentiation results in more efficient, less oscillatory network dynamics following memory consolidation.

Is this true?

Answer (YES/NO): NO